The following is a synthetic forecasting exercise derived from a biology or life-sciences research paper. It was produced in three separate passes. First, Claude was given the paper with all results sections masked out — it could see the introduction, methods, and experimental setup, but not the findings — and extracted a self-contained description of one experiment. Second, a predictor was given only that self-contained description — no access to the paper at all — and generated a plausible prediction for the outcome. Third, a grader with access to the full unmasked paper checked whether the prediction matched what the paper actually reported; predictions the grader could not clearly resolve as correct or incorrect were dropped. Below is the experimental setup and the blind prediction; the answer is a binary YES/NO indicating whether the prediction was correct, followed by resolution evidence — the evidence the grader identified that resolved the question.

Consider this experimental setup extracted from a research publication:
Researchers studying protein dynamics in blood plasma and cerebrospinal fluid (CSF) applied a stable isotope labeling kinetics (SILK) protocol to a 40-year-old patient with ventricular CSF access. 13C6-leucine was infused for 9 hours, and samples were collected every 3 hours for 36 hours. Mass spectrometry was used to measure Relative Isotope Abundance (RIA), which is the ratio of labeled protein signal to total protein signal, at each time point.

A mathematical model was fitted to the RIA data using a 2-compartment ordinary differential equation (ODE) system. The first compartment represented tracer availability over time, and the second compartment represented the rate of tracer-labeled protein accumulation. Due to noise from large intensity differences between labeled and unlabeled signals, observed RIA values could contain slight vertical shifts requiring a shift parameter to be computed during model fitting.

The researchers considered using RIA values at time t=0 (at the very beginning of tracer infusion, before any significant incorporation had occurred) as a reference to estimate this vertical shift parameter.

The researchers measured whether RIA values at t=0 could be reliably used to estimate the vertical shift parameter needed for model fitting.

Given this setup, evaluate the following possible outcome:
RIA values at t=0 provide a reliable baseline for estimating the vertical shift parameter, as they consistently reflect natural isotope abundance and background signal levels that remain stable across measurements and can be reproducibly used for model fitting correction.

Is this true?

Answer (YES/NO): NO